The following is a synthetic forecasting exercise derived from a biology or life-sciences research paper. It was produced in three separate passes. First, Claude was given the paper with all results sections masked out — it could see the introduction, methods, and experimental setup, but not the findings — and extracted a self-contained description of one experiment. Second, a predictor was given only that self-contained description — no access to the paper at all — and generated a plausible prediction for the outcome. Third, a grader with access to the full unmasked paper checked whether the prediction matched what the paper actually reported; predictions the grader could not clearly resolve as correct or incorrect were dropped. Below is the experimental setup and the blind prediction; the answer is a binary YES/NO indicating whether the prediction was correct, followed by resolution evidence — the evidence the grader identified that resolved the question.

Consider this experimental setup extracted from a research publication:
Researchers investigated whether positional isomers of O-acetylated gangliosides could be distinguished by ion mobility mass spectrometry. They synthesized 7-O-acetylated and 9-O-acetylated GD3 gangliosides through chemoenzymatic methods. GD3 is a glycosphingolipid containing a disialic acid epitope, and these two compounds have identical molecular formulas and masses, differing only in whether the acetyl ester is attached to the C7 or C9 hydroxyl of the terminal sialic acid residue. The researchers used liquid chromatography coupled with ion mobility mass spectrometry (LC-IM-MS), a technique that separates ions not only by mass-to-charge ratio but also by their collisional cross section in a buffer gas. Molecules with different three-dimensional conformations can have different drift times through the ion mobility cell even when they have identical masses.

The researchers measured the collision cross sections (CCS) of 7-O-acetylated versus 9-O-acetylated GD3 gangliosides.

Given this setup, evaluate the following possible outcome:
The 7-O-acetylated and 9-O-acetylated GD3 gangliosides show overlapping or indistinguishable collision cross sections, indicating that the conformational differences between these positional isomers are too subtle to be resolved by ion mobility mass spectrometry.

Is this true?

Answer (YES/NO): NO